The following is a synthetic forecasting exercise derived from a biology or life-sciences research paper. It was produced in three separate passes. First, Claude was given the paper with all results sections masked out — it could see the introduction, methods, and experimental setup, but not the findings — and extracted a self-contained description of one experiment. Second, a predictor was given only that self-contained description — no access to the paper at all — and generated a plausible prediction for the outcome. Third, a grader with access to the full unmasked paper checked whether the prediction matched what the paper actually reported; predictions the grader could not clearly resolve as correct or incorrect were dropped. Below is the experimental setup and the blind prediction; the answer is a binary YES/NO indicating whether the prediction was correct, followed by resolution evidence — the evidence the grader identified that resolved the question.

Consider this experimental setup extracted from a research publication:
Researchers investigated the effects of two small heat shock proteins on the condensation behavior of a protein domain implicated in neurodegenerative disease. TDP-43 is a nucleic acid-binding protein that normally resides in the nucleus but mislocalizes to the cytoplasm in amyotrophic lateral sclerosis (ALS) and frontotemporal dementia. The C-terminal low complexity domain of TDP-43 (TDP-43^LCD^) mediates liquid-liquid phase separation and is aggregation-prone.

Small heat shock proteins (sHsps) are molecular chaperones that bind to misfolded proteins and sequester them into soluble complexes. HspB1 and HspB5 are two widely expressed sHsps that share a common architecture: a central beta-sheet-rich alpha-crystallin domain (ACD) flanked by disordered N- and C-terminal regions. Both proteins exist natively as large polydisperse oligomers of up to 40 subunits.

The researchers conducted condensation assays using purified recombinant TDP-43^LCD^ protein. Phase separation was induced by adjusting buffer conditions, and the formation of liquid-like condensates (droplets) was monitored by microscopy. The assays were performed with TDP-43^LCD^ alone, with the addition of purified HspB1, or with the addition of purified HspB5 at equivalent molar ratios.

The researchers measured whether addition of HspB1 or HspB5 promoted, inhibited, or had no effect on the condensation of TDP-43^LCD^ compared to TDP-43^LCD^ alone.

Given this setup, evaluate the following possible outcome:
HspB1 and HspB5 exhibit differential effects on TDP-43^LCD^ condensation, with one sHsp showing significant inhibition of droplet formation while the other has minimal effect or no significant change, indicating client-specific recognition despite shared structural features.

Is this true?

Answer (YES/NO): NO